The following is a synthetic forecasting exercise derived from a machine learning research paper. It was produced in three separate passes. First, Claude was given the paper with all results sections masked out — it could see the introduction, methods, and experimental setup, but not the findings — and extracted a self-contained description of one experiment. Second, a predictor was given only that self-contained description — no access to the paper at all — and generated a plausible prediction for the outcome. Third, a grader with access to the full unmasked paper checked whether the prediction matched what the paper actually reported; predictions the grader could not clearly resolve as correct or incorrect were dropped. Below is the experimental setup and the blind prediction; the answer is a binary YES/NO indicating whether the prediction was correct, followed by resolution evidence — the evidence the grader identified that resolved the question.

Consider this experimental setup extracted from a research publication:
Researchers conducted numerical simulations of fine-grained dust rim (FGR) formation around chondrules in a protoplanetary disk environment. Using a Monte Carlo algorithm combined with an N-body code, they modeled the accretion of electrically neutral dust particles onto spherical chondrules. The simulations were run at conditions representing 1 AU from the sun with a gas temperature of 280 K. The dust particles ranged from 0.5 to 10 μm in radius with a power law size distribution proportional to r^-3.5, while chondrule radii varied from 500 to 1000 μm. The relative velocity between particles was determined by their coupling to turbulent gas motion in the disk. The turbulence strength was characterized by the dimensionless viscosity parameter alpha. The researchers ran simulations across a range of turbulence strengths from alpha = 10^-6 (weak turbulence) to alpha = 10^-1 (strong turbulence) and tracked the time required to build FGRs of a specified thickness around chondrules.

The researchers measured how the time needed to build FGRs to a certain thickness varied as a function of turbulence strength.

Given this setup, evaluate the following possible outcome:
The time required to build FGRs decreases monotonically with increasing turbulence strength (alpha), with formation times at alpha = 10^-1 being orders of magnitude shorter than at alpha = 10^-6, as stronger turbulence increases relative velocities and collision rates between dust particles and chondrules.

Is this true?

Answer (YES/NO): YES